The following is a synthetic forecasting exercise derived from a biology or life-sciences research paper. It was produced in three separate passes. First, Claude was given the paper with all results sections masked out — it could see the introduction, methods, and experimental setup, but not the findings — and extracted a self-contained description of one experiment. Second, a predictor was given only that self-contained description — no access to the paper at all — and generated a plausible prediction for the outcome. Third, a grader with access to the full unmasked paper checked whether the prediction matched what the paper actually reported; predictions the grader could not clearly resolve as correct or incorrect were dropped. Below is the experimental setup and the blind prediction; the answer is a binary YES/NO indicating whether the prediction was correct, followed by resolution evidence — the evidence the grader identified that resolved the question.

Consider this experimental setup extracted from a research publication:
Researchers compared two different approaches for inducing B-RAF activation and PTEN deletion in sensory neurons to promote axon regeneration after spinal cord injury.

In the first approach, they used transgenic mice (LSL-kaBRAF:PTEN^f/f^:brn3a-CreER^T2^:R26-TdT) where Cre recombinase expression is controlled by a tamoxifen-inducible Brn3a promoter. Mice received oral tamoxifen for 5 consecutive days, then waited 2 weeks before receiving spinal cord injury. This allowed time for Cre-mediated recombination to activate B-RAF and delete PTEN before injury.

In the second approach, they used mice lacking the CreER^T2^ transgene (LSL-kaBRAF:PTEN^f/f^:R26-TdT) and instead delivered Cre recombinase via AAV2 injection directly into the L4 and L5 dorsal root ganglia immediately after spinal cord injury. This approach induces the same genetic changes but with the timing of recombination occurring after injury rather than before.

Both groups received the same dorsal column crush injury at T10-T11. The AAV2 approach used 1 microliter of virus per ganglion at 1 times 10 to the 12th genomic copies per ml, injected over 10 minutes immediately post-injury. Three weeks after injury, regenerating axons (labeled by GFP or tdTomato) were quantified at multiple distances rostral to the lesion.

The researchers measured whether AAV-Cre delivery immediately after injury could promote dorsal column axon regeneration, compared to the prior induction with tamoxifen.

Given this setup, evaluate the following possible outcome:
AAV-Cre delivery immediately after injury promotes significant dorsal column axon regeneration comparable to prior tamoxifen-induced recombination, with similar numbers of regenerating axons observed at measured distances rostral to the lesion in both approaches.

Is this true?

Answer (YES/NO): NO